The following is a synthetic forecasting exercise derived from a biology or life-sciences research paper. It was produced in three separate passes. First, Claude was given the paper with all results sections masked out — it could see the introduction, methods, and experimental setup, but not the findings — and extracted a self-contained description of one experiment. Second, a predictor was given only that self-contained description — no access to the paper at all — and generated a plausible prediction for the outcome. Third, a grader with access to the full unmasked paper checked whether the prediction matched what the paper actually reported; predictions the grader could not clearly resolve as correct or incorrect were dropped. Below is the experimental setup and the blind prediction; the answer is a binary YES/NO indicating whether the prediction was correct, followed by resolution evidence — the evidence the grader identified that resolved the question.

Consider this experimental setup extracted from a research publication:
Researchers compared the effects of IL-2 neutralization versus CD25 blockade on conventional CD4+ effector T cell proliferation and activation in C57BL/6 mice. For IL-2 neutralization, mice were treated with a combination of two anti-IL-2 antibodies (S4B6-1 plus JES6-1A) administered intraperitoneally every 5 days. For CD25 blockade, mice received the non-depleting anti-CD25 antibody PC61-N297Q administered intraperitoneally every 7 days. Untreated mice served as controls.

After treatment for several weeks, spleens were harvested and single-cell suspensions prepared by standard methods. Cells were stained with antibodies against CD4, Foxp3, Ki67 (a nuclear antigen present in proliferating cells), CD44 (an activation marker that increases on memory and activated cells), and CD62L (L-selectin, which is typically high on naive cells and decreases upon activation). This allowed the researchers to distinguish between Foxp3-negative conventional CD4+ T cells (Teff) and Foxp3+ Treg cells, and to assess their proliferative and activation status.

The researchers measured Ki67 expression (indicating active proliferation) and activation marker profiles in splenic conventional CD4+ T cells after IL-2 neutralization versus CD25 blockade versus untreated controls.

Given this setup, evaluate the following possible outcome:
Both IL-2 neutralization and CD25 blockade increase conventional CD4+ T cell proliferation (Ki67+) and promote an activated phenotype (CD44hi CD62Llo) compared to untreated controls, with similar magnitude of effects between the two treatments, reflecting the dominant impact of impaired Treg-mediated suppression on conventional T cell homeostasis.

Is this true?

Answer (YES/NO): NO